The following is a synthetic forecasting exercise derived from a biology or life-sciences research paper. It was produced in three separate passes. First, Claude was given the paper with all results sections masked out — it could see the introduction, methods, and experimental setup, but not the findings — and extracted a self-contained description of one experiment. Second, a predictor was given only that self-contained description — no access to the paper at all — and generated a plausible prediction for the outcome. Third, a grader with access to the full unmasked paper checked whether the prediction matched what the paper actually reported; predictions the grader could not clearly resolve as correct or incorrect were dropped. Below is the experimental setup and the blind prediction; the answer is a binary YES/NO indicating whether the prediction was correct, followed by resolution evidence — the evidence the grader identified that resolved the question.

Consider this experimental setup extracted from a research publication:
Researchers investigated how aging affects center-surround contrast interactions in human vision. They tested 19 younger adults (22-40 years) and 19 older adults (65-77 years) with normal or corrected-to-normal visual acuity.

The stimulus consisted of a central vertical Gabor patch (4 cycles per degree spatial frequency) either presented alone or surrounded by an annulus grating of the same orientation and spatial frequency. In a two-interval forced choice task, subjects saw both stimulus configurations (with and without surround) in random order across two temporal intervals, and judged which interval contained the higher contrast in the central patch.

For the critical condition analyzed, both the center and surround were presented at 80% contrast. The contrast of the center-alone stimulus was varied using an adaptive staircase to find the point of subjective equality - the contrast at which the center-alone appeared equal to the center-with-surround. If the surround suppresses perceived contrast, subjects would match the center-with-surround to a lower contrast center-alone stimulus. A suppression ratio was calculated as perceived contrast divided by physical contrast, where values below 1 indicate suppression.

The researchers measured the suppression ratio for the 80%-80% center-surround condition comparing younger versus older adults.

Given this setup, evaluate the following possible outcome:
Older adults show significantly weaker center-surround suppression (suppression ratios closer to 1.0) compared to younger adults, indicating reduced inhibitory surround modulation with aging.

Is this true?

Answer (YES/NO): NO